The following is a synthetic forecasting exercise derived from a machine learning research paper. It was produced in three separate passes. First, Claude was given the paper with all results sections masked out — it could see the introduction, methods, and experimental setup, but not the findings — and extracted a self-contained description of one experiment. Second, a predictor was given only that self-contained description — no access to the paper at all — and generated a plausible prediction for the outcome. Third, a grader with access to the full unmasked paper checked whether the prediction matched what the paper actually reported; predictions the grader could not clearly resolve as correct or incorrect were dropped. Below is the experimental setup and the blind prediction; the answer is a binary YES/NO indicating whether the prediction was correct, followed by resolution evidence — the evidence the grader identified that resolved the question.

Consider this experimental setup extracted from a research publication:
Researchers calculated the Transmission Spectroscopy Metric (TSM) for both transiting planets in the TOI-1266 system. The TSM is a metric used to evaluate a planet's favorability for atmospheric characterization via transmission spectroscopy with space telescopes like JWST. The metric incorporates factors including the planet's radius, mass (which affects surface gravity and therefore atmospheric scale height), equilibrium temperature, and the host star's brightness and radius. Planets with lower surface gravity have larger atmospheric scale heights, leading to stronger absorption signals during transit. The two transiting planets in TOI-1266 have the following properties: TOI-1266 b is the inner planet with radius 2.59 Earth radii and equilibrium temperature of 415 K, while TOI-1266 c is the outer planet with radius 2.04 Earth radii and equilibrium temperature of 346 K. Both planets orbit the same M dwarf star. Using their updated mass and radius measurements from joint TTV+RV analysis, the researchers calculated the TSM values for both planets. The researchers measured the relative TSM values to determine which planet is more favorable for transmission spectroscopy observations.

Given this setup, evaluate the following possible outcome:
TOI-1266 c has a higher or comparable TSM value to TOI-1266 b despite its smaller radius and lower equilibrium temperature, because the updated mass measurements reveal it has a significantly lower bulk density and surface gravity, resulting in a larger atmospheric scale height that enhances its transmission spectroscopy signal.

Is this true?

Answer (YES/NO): NO